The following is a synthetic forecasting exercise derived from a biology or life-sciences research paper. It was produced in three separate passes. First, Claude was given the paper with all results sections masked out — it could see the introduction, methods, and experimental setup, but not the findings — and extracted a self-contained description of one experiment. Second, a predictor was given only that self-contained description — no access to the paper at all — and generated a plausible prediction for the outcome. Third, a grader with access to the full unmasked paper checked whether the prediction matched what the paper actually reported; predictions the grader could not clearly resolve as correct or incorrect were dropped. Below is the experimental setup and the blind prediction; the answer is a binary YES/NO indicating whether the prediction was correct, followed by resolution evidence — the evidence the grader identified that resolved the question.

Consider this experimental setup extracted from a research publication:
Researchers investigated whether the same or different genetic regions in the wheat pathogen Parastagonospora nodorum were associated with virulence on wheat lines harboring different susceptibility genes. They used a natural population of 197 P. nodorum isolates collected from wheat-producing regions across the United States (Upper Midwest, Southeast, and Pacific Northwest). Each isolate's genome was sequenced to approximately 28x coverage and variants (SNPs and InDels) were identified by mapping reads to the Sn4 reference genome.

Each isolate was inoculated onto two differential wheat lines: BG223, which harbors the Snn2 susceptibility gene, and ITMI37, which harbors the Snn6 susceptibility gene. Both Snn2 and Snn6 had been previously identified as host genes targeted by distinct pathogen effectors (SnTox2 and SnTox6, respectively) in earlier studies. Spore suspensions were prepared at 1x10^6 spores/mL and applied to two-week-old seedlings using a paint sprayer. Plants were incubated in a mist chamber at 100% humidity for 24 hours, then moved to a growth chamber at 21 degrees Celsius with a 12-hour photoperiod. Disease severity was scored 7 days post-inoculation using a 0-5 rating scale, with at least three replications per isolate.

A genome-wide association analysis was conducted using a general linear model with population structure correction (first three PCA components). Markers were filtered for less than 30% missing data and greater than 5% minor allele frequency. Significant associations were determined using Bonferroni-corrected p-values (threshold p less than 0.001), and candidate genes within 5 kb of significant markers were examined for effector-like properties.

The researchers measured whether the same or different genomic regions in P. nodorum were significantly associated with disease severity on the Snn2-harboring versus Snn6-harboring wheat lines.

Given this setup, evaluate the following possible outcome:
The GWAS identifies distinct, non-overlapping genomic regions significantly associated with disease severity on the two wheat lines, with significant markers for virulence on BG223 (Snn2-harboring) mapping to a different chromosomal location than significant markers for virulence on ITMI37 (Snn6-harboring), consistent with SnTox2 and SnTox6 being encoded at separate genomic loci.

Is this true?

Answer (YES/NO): NO